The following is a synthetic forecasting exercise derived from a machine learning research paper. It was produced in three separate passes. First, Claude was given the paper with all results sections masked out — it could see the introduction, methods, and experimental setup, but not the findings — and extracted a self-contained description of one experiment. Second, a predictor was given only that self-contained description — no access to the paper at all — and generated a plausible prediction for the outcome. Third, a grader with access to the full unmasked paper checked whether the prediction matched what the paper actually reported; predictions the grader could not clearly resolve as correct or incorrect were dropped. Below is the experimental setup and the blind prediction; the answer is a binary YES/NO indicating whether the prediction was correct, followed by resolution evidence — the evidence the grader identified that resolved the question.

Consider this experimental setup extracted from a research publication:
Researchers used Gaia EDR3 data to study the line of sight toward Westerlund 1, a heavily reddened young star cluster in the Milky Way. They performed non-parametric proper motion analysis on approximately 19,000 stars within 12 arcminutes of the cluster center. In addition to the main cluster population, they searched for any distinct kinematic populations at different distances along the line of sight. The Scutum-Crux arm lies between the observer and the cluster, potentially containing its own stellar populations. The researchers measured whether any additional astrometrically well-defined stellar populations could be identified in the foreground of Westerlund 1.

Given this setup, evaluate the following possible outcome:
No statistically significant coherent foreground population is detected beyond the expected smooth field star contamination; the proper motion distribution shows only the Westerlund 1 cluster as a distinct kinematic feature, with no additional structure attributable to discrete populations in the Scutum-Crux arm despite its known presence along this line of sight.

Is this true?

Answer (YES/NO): NO